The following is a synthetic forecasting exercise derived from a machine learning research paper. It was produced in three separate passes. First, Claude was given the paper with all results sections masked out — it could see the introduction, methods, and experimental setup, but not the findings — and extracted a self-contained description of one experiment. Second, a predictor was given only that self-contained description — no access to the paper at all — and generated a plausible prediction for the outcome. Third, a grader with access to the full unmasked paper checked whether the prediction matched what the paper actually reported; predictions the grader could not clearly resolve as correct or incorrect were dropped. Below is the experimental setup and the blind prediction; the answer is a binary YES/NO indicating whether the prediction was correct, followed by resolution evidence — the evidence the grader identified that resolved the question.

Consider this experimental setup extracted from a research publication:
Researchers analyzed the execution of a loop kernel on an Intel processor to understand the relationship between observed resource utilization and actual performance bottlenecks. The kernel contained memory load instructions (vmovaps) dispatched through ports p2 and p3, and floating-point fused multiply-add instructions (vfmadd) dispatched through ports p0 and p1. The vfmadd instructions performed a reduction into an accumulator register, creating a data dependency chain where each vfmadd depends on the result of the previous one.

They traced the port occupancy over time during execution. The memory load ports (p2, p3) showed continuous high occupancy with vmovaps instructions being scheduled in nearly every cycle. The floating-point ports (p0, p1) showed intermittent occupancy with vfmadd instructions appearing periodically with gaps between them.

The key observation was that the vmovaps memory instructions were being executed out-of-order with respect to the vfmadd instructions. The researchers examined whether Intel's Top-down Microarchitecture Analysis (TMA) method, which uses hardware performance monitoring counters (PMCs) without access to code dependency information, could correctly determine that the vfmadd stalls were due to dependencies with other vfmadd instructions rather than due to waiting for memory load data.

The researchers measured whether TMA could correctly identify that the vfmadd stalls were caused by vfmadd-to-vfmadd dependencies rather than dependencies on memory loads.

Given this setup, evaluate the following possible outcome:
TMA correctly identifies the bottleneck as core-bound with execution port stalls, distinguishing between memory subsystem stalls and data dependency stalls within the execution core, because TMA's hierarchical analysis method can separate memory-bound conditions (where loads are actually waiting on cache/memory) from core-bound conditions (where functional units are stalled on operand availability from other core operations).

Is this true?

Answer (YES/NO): NO